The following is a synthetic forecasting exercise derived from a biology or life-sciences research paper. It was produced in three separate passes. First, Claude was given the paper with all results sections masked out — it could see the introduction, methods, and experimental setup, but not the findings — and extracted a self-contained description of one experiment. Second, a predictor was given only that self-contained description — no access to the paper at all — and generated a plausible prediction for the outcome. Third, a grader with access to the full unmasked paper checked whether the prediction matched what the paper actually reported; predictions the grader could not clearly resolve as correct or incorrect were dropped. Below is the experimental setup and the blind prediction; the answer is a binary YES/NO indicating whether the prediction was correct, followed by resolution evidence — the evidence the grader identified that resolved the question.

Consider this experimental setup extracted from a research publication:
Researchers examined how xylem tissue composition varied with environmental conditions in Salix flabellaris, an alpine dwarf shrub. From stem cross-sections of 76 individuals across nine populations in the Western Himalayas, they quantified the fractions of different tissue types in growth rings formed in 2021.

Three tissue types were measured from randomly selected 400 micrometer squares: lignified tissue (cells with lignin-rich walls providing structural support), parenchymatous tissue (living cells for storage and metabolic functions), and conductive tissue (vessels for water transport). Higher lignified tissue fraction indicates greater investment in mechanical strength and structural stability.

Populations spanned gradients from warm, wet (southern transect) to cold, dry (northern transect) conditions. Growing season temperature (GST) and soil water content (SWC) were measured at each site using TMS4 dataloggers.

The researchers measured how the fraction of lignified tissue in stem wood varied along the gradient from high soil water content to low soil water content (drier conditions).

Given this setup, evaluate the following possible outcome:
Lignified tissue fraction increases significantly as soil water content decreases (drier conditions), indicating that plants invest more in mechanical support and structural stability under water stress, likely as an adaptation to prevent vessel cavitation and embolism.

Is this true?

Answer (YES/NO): NO